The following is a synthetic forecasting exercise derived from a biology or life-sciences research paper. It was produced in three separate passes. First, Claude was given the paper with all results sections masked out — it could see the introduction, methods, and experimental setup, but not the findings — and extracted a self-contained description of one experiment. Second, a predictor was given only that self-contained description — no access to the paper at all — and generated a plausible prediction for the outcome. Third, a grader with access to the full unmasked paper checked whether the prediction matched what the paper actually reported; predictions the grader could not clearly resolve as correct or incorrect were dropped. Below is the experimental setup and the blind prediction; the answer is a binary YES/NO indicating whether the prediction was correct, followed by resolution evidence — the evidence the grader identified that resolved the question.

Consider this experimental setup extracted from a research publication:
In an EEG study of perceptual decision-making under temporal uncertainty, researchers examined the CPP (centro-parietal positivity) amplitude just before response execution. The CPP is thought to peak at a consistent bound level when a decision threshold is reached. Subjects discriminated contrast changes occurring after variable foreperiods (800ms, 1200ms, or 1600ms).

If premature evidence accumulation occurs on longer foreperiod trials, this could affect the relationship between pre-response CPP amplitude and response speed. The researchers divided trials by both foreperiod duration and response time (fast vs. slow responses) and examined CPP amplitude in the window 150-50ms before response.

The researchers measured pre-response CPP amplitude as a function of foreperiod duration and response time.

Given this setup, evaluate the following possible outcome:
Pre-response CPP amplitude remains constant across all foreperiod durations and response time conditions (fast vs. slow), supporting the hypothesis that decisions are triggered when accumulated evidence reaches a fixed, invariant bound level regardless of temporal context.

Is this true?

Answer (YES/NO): YES